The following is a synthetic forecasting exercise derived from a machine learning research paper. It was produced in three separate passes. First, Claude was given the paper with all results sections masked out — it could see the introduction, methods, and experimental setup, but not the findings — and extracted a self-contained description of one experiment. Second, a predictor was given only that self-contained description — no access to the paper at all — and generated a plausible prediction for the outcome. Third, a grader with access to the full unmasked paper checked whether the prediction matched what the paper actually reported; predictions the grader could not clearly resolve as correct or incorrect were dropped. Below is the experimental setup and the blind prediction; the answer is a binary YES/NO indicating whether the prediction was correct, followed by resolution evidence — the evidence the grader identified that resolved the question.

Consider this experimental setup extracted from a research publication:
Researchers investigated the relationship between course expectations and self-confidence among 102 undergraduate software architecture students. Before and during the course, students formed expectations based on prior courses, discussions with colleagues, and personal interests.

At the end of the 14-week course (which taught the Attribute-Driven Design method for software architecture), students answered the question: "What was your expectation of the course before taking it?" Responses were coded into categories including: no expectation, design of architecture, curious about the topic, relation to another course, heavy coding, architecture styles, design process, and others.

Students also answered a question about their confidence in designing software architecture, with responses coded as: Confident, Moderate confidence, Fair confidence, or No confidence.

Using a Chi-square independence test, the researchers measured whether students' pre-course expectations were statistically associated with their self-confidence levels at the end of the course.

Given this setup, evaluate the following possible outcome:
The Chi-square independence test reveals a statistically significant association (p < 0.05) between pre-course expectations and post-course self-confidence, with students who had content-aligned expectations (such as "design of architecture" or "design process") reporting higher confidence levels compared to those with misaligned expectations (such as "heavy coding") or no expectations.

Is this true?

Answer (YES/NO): NO